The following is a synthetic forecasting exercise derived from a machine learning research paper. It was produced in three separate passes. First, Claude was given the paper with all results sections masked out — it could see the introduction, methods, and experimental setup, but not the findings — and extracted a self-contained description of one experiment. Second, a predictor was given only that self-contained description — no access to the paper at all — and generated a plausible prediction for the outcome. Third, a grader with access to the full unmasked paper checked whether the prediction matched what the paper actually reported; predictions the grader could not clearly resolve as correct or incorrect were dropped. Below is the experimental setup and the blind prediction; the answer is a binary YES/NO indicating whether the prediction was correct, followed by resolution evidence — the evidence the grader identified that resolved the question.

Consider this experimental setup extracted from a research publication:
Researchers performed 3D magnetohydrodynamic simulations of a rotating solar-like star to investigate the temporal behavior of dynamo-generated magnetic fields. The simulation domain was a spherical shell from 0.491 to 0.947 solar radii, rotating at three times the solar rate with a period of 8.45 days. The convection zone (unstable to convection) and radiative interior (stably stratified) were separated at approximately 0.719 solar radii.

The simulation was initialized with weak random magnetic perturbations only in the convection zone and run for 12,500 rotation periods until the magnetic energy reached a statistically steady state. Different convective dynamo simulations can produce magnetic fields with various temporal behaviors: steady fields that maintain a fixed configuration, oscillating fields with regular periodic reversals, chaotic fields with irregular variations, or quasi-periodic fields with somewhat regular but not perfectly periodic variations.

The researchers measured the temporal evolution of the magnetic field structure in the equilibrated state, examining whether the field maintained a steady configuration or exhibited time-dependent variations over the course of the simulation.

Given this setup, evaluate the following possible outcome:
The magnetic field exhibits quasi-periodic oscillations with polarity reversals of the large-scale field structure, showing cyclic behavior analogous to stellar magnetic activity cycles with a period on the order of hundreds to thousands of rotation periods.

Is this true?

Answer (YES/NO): YES